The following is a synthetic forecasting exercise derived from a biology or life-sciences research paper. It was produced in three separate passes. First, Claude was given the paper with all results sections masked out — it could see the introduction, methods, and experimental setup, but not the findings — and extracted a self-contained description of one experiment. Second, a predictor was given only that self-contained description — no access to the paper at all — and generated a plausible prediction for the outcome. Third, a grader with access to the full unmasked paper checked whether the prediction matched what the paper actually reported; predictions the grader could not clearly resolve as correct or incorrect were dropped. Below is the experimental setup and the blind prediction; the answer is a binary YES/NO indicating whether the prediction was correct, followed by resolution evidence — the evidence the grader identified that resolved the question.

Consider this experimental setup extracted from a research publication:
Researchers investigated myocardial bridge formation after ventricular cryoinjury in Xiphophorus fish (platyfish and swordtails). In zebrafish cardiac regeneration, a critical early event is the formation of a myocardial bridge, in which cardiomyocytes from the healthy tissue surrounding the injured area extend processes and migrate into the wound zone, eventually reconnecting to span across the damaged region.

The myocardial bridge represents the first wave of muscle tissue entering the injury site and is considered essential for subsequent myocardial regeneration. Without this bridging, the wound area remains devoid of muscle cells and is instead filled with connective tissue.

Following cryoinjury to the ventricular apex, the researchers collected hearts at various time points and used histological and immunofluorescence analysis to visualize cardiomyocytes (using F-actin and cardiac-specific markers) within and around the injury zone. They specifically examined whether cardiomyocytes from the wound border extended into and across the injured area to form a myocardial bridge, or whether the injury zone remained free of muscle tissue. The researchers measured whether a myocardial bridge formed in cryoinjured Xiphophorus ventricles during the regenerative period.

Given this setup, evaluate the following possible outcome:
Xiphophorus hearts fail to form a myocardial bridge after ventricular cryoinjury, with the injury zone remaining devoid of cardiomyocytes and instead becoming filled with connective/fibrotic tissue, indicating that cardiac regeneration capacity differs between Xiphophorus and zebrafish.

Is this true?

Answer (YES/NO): YES